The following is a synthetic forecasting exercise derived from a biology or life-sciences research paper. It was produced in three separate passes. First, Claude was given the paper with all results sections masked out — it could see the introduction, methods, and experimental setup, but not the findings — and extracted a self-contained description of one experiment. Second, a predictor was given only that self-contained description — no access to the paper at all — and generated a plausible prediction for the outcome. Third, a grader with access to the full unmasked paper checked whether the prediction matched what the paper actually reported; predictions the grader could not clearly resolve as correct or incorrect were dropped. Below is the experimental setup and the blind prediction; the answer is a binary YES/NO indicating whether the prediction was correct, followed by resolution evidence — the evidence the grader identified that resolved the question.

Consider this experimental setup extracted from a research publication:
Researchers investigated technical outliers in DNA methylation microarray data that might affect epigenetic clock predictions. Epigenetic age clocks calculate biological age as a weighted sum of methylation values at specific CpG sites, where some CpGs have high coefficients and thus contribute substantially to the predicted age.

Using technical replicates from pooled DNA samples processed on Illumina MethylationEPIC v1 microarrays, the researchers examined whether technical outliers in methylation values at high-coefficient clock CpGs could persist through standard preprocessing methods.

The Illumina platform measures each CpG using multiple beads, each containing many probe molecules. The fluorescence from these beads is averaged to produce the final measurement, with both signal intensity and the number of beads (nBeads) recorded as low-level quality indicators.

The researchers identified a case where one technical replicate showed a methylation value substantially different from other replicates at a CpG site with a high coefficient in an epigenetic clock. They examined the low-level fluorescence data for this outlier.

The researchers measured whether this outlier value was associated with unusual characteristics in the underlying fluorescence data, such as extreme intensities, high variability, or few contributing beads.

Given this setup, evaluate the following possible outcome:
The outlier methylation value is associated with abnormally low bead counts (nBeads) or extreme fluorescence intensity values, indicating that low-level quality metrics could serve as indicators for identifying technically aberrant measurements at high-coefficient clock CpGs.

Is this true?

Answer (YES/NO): YES